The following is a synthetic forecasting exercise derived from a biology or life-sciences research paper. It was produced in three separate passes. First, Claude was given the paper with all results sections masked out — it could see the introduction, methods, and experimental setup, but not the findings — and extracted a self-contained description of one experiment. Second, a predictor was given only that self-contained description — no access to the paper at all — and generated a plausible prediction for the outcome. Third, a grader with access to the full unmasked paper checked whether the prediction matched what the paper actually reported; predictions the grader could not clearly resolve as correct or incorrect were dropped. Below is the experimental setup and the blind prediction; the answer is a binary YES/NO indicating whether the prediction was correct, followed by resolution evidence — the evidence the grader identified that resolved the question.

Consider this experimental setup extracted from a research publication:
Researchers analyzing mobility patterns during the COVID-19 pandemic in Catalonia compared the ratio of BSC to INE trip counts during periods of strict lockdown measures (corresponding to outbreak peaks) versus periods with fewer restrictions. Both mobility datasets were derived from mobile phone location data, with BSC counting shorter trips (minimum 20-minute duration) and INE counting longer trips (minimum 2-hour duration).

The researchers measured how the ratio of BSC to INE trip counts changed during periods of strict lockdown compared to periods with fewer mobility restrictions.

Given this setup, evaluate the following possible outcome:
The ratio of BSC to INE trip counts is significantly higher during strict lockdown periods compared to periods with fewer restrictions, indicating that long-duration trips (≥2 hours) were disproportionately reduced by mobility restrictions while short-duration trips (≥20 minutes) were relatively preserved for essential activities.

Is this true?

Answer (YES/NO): YES